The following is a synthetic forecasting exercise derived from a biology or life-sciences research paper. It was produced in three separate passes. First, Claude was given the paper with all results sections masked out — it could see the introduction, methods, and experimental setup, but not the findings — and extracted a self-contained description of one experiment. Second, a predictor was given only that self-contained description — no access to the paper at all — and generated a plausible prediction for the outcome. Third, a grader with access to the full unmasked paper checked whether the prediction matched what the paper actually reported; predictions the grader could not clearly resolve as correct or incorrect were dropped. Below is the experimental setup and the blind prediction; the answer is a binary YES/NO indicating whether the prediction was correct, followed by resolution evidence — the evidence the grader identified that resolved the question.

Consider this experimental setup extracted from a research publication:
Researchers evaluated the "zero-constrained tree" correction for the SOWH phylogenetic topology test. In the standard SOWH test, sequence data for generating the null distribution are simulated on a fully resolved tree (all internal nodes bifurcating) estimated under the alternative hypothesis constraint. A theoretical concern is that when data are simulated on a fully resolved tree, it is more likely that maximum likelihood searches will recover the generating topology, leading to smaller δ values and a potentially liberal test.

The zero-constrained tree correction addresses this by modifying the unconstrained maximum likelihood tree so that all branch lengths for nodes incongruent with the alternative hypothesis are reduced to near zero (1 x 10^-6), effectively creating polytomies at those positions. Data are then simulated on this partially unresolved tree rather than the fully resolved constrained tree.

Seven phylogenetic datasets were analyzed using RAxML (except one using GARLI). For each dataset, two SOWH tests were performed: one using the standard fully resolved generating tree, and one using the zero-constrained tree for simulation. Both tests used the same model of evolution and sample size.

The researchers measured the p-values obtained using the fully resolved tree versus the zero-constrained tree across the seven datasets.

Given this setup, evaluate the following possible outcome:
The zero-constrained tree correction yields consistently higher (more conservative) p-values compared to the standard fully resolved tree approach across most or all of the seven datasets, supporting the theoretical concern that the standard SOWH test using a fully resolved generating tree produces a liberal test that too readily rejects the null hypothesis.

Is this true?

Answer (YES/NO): NO